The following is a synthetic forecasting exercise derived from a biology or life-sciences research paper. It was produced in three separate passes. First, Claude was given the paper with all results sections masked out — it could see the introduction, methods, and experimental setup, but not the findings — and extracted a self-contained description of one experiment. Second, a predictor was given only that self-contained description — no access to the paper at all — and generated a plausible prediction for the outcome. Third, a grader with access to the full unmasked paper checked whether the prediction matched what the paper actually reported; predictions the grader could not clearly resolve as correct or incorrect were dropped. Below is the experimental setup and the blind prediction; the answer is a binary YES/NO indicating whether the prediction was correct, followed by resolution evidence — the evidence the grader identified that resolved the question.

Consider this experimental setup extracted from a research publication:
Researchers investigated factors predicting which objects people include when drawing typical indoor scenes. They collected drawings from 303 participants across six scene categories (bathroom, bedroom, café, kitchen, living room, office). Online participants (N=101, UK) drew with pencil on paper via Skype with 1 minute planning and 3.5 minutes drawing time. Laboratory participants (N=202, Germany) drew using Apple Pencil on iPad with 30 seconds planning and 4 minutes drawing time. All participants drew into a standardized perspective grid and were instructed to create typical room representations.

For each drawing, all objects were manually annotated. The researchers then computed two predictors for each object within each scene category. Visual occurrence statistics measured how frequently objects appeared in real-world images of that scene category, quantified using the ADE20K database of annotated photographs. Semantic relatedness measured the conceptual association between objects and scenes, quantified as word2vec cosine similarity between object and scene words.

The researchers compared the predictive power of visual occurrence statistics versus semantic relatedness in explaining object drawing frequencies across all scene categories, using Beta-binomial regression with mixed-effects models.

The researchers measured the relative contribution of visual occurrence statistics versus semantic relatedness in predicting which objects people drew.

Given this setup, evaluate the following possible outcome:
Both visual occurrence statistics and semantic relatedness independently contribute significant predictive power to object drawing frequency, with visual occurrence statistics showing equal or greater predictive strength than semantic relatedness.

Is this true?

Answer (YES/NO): YES